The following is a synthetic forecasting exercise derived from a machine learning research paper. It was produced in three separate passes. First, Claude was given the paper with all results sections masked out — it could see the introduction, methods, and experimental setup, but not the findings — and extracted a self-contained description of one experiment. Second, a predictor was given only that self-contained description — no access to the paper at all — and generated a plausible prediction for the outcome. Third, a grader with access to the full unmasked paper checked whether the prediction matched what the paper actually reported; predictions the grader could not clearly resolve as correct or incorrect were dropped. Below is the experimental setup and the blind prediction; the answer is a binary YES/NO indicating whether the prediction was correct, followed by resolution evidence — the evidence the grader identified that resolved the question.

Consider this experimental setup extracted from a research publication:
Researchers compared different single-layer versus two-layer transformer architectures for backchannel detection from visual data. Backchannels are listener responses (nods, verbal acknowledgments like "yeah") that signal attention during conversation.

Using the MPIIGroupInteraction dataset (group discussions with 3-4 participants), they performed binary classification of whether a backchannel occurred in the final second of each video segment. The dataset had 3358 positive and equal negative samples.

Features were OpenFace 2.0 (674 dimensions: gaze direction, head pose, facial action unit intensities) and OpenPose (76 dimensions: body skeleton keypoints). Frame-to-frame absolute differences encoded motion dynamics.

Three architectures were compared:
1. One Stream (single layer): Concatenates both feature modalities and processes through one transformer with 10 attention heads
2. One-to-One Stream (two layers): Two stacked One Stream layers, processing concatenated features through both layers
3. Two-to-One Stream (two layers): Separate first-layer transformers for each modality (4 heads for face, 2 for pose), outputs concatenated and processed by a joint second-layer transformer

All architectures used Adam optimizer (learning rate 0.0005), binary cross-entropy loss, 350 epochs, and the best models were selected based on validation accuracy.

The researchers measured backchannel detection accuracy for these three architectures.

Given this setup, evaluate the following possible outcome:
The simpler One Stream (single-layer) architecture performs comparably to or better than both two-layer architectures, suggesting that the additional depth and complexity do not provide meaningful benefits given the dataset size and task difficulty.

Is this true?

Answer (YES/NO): YES